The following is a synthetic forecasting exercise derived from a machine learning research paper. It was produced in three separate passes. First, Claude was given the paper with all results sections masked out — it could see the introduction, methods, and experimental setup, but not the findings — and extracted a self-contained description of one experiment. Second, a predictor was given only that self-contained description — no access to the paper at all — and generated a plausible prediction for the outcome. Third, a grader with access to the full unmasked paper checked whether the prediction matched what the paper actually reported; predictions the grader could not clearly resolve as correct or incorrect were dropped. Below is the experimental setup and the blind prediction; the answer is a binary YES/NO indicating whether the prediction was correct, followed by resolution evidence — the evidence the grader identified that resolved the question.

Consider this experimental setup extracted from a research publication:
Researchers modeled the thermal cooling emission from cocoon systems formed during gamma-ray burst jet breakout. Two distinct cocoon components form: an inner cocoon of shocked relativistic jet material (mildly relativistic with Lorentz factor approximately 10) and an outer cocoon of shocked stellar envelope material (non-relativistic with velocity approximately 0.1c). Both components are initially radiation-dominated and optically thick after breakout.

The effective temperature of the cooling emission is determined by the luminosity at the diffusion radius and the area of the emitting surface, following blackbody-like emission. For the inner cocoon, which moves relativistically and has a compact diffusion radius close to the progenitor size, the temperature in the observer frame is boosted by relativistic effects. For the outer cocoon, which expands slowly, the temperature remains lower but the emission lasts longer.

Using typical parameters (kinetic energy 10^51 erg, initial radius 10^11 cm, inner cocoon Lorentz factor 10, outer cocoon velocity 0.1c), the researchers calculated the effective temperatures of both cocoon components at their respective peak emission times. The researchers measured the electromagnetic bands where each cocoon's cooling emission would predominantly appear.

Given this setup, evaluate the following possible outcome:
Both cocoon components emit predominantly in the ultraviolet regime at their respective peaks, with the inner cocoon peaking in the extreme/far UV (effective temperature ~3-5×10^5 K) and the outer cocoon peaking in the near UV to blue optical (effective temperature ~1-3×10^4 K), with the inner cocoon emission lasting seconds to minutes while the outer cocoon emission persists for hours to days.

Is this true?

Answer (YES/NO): NO